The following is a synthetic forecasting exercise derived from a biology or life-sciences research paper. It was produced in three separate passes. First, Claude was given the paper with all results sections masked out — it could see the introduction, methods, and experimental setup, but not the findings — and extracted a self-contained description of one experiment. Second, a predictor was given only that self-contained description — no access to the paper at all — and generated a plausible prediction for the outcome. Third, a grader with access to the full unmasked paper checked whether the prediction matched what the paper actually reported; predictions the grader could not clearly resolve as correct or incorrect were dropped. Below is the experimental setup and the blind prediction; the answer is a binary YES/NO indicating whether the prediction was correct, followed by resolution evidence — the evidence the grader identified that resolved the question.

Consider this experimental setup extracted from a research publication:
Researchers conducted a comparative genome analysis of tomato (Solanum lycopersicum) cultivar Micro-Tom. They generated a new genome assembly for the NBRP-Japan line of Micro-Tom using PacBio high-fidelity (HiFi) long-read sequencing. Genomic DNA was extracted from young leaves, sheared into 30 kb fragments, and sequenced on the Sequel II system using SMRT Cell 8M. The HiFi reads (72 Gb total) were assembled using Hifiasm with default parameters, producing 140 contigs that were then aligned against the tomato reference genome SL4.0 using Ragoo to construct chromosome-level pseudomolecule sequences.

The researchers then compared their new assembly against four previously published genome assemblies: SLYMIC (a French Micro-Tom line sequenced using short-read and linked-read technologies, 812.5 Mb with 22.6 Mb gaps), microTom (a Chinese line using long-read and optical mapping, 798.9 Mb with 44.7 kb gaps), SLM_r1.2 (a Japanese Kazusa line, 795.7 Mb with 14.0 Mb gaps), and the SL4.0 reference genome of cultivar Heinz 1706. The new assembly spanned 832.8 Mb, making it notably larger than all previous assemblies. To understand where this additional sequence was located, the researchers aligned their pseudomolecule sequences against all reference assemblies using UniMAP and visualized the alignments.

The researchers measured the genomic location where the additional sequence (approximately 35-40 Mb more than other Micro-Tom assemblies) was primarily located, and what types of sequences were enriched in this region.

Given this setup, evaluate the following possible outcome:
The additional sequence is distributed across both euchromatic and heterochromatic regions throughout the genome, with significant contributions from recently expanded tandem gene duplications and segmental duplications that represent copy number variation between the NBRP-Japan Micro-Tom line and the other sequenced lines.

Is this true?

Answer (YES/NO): NO